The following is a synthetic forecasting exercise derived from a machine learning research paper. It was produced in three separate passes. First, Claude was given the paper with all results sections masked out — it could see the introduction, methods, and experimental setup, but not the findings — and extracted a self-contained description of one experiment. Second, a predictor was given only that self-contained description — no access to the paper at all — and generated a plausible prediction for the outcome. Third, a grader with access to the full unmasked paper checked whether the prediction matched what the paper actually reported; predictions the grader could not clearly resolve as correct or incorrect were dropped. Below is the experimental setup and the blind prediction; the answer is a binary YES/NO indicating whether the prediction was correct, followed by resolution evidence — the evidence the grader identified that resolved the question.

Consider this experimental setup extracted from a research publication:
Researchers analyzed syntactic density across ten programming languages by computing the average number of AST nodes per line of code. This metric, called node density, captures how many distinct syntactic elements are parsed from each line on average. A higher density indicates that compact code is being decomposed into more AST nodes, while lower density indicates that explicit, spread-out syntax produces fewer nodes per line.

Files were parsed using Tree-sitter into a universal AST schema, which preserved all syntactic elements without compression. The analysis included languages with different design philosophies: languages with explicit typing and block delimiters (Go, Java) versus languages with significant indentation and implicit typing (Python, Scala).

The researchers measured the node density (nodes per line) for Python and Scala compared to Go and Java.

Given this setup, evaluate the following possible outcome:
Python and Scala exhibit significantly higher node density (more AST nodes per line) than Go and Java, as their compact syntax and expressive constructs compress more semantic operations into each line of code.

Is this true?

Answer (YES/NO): YES